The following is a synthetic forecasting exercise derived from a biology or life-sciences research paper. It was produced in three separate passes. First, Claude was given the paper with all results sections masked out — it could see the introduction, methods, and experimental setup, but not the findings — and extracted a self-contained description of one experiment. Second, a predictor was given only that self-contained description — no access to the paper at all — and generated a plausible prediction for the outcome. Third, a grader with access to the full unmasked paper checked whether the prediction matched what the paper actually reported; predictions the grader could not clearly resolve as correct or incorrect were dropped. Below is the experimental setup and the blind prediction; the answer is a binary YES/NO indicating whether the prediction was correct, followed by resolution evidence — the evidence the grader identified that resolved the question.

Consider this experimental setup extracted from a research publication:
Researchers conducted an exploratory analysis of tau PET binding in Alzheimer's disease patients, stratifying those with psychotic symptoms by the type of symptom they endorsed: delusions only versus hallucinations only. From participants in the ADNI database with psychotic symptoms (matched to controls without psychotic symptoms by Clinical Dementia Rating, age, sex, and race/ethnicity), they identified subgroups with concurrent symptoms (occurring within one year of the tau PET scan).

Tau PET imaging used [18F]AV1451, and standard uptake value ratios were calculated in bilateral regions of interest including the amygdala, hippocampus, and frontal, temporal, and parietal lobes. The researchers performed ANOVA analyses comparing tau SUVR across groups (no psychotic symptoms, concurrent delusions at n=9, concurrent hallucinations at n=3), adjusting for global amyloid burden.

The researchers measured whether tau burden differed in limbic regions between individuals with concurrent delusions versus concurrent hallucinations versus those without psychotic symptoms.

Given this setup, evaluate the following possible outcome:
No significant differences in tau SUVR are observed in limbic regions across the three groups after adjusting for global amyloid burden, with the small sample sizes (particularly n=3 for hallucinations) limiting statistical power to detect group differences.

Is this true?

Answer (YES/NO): NO